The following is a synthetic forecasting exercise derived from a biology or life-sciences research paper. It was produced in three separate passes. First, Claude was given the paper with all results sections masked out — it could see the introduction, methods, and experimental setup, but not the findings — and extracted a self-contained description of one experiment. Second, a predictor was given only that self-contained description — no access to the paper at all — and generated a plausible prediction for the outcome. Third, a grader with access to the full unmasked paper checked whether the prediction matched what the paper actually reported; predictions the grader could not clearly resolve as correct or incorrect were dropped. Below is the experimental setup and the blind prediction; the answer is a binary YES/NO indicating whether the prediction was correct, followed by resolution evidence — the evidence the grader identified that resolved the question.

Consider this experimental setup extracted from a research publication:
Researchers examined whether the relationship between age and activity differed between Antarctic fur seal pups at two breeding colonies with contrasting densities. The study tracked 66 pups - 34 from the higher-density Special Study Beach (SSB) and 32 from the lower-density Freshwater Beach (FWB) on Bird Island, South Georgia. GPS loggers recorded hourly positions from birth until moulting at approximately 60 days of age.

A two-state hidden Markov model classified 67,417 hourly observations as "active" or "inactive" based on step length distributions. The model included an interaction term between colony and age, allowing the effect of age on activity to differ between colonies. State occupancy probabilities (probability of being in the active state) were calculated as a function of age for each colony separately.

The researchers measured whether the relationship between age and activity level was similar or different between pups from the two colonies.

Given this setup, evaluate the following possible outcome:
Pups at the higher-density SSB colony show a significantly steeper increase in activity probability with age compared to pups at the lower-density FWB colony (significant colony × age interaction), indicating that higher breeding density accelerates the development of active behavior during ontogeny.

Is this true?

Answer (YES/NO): NO